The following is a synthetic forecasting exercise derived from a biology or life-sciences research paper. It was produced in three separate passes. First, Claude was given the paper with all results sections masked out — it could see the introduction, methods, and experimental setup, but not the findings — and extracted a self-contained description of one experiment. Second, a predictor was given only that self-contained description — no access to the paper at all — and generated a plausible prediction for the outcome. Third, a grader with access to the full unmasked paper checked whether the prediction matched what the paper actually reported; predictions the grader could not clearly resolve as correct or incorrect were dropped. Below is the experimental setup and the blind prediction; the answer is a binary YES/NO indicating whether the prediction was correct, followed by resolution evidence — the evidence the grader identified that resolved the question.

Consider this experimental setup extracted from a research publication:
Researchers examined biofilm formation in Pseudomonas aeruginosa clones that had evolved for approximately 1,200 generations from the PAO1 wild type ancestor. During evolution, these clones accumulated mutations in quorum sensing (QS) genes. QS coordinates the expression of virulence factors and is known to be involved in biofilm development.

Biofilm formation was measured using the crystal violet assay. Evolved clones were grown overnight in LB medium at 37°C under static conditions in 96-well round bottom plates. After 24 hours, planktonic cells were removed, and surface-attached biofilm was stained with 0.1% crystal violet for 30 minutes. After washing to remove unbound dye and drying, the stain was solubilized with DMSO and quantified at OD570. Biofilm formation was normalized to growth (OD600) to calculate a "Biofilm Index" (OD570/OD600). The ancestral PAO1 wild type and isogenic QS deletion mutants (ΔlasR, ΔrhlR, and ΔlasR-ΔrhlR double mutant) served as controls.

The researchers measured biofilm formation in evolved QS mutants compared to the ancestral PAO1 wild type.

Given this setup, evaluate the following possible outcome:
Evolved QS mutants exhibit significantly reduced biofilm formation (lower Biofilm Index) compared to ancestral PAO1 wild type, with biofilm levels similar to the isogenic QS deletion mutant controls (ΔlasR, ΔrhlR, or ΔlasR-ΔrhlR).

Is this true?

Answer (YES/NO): NO